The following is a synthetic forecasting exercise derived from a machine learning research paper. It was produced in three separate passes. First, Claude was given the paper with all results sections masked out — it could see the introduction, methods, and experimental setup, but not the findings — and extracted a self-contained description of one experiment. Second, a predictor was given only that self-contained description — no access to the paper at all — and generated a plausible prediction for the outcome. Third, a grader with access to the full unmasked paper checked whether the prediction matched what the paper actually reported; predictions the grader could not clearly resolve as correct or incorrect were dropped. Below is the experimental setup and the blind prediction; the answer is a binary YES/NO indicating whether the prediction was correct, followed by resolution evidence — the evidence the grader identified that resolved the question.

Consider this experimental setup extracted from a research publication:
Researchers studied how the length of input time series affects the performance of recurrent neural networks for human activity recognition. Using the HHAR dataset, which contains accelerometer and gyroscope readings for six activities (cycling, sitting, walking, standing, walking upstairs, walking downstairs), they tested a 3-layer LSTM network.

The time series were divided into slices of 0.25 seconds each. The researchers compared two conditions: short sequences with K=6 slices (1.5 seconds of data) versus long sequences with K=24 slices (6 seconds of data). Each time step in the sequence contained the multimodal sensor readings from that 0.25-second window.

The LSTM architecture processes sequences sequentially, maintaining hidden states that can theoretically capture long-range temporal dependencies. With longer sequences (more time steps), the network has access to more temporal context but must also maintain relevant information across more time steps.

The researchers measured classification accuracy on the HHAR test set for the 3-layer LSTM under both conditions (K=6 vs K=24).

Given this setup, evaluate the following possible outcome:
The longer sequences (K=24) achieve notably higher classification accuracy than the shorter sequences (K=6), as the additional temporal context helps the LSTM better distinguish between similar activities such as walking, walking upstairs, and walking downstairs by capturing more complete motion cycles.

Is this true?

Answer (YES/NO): YES